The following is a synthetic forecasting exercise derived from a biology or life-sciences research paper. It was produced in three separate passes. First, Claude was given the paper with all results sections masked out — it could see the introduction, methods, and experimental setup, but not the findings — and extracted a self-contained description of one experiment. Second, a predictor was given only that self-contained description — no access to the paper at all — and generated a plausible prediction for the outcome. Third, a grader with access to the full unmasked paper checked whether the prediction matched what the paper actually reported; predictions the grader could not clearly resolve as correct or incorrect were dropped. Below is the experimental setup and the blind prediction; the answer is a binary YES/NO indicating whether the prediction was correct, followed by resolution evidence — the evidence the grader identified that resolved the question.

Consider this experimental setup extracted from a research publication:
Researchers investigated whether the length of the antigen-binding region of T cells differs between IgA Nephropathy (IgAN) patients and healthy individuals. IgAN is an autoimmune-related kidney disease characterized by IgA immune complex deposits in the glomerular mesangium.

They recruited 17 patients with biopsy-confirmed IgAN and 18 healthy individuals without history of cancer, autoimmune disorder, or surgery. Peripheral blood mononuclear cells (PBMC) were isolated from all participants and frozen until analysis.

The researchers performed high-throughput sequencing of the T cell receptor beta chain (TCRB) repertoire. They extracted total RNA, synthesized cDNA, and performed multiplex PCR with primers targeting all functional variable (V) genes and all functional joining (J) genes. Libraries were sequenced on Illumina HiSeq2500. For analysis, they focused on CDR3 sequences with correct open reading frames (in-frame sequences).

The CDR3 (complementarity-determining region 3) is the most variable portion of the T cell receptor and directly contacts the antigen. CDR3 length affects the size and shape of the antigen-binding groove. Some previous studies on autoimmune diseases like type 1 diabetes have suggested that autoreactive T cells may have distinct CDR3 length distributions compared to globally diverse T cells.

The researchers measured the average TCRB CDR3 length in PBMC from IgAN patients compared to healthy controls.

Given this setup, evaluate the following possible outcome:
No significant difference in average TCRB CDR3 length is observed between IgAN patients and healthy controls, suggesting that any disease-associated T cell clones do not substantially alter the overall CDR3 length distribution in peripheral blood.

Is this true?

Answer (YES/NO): NO